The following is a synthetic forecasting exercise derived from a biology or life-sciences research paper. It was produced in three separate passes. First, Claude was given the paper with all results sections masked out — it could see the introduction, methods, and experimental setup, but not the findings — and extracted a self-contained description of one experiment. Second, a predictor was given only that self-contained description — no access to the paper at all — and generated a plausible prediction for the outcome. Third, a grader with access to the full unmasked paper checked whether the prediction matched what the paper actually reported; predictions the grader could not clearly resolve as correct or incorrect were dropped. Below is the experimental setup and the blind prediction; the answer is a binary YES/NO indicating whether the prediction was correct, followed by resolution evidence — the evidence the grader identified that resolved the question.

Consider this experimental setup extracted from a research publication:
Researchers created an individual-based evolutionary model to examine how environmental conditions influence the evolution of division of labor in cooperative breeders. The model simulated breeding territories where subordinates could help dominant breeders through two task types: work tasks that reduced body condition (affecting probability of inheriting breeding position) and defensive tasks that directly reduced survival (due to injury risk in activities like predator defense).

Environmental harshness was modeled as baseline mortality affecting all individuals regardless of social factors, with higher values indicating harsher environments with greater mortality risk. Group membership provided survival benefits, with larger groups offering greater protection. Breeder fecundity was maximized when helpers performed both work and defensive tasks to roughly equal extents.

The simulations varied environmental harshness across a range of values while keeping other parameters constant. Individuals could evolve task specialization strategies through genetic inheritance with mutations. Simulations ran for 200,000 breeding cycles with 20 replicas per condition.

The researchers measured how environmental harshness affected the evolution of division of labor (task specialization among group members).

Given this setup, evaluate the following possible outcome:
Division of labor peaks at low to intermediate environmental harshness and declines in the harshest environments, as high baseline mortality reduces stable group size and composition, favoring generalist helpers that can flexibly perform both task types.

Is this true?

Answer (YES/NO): NO